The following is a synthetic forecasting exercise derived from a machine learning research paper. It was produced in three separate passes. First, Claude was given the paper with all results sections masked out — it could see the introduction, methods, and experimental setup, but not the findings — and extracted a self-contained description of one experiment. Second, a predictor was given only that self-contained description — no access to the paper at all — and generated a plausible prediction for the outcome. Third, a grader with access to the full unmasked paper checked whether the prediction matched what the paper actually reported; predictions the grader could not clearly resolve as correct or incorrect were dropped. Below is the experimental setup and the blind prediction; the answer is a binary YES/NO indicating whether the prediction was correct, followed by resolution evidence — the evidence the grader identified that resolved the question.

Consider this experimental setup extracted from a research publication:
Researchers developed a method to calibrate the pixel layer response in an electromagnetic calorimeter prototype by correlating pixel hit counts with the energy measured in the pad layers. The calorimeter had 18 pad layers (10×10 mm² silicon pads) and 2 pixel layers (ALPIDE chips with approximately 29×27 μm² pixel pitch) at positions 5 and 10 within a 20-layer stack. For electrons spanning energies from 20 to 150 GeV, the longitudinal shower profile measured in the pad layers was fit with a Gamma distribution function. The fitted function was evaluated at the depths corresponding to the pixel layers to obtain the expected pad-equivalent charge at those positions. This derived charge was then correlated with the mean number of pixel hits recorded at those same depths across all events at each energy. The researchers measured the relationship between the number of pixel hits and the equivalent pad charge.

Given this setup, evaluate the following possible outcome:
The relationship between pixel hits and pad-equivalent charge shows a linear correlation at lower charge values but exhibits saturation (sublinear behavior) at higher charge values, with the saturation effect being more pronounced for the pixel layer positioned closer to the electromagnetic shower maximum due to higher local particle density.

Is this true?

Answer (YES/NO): NO